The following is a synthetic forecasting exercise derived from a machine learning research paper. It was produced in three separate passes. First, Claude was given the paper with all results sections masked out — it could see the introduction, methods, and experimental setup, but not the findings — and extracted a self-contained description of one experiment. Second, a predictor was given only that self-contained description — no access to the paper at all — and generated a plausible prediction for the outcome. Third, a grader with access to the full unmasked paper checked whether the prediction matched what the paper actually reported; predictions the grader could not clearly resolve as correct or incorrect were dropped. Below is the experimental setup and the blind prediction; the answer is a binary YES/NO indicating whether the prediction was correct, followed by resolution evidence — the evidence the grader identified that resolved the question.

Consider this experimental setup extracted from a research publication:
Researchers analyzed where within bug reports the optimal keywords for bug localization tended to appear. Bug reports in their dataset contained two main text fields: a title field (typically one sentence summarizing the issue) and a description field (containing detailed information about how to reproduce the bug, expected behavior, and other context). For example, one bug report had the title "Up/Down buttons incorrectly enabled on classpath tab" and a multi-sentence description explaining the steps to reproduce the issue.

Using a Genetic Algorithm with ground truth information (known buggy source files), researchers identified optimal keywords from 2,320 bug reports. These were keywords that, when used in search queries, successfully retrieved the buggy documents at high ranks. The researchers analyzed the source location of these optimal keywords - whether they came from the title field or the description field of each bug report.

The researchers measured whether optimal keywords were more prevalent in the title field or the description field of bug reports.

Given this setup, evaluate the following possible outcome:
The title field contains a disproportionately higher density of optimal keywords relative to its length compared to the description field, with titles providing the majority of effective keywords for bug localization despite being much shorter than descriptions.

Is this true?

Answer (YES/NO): NO